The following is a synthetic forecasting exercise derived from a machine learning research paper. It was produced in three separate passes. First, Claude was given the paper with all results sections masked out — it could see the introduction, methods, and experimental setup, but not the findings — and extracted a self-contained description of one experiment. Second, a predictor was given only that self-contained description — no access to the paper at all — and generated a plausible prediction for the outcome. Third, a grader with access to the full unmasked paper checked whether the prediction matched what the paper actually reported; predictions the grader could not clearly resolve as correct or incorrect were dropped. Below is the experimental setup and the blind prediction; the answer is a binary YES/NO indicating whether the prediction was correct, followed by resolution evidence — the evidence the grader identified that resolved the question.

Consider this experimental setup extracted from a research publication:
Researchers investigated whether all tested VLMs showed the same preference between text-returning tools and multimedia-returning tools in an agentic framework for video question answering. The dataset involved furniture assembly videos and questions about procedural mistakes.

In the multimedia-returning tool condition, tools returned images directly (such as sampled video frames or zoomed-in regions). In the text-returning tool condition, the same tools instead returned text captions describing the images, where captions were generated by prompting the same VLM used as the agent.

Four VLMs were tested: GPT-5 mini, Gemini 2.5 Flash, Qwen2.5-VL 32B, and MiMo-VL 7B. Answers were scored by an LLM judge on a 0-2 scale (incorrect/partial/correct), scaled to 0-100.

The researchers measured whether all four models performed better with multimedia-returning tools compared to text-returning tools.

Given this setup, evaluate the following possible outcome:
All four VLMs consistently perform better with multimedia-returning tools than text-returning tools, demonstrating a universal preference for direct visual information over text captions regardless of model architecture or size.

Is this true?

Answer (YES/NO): NO